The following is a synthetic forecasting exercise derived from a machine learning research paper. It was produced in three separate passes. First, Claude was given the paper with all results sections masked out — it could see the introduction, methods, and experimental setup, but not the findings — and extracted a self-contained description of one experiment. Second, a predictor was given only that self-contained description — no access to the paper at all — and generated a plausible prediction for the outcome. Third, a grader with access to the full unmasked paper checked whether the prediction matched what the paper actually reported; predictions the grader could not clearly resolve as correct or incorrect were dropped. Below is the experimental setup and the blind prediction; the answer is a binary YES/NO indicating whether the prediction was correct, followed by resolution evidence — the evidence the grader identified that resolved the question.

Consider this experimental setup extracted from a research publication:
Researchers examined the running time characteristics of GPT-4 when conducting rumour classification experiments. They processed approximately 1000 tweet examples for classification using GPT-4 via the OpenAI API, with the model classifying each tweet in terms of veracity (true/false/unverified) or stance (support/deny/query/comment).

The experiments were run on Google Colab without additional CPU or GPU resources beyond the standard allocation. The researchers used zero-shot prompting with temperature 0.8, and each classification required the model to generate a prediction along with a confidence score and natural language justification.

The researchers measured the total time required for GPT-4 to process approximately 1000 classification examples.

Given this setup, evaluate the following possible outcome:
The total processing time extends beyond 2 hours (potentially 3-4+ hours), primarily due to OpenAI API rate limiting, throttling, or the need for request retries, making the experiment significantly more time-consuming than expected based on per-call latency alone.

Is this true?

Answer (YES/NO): YES